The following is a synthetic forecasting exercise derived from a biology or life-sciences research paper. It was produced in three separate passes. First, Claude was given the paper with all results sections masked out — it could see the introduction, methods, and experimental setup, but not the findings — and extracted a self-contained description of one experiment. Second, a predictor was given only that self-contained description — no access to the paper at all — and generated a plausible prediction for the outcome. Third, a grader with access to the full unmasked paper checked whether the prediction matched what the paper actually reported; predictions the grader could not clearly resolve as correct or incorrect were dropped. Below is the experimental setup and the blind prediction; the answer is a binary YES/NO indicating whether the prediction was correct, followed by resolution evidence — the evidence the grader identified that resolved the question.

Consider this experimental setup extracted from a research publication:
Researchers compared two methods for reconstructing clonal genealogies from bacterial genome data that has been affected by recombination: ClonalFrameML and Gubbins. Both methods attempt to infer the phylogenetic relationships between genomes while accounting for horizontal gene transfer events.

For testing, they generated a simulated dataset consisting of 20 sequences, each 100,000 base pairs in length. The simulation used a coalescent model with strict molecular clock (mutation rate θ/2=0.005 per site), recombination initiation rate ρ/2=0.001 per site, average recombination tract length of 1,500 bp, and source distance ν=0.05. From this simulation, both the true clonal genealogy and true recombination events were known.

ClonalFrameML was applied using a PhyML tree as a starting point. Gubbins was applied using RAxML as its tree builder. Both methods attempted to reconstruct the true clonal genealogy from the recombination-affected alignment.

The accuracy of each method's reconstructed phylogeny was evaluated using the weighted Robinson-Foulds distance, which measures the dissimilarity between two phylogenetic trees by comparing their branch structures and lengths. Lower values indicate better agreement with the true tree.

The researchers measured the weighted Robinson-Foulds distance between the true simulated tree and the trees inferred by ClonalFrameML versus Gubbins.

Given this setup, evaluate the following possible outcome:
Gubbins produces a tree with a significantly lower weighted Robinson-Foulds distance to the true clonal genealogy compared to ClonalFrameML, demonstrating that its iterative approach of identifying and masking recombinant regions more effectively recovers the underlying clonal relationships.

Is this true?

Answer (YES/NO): NO